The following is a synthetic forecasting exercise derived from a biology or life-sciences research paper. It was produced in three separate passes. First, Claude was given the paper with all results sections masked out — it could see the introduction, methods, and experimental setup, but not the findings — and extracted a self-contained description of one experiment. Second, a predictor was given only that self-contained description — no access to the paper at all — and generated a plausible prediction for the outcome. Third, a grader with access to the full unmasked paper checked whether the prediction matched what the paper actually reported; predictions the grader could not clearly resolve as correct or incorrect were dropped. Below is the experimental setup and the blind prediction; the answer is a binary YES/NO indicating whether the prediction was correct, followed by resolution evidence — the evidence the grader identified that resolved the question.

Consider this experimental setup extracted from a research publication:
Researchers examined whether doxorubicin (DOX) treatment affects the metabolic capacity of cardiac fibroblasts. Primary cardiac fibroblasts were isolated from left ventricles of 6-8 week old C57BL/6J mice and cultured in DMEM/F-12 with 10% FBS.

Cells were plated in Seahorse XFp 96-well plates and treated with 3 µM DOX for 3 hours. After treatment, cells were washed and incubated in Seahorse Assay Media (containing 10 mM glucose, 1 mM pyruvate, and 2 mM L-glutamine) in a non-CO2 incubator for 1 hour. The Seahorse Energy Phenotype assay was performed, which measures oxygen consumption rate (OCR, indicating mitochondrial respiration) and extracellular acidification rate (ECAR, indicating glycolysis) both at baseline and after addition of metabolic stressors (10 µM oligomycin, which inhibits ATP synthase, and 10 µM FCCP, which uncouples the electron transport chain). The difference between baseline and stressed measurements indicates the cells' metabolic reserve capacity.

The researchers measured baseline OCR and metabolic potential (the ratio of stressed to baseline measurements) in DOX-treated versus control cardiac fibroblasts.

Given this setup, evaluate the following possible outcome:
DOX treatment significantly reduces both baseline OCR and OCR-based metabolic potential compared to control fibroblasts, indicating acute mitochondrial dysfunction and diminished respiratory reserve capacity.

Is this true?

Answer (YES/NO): NO